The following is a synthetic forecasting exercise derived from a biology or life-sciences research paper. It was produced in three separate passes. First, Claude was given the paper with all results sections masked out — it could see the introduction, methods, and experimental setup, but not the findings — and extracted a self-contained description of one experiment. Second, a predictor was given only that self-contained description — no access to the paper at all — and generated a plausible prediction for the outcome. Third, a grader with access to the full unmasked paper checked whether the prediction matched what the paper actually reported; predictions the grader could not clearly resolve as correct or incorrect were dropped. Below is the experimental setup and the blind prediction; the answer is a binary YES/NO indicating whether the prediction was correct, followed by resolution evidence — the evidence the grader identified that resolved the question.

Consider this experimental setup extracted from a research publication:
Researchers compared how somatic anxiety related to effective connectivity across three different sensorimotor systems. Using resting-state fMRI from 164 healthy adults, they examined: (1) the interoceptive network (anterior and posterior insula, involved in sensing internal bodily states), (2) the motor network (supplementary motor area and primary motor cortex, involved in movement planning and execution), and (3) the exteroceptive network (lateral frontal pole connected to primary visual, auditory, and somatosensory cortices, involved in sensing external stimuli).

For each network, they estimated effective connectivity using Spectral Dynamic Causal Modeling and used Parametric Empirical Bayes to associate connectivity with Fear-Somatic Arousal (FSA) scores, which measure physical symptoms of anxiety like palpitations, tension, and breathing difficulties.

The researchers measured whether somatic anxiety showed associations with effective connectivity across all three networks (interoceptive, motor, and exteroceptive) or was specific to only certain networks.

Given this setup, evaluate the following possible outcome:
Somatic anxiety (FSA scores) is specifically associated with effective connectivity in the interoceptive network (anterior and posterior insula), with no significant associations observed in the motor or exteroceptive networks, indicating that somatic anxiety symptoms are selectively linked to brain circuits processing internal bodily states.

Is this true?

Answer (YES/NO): NO